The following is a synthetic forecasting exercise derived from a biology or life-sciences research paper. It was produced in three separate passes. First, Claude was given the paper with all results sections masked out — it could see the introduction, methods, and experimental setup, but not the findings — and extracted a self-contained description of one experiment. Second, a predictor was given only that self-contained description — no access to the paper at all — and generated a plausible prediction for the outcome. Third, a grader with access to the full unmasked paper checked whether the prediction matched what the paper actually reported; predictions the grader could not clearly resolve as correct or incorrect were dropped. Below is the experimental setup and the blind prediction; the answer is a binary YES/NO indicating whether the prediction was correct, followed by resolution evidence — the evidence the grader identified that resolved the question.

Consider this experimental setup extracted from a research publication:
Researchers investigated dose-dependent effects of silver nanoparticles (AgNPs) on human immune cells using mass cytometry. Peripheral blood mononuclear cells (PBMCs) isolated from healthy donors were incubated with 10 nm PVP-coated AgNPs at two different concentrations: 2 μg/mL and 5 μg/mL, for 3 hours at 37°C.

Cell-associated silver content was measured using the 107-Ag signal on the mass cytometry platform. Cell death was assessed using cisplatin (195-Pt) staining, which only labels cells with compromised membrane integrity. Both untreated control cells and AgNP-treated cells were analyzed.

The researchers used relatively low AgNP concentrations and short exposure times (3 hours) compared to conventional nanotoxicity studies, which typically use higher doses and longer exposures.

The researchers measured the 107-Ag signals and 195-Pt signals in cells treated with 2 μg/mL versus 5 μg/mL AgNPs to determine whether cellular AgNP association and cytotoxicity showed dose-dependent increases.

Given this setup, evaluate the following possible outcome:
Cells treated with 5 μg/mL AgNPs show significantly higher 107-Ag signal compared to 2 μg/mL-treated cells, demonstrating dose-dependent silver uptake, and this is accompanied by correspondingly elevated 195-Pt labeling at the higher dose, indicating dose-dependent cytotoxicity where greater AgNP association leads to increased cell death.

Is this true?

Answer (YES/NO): YES